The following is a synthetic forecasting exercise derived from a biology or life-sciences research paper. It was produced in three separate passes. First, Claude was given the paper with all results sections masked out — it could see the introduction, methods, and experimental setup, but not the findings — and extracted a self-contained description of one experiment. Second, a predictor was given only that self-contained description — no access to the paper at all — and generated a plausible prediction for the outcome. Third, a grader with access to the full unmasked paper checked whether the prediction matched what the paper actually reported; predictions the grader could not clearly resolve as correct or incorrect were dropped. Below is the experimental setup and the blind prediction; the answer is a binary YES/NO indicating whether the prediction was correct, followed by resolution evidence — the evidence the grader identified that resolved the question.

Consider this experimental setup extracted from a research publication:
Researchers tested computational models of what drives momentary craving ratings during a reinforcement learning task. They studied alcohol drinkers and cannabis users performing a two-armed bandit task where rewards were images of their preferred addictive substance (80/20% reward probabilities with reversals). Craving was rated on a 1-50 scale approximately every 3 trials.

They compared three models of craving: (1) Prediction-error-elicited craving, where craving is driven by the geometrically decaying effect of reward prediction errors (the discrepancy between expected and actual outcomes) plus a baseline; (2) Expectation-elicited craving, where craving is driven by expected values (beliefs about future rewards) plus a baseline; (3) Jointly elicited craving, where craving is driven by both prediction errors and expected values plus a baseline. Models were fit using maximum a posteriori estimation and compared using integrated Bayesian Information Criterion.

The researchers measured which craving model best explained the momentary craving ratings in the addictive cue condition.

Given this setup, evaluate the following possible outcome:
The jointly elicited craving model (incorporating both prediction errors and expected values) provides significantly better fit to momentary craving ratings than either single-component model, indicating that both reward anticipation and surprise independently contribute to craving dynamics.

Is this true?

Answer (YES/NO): YES